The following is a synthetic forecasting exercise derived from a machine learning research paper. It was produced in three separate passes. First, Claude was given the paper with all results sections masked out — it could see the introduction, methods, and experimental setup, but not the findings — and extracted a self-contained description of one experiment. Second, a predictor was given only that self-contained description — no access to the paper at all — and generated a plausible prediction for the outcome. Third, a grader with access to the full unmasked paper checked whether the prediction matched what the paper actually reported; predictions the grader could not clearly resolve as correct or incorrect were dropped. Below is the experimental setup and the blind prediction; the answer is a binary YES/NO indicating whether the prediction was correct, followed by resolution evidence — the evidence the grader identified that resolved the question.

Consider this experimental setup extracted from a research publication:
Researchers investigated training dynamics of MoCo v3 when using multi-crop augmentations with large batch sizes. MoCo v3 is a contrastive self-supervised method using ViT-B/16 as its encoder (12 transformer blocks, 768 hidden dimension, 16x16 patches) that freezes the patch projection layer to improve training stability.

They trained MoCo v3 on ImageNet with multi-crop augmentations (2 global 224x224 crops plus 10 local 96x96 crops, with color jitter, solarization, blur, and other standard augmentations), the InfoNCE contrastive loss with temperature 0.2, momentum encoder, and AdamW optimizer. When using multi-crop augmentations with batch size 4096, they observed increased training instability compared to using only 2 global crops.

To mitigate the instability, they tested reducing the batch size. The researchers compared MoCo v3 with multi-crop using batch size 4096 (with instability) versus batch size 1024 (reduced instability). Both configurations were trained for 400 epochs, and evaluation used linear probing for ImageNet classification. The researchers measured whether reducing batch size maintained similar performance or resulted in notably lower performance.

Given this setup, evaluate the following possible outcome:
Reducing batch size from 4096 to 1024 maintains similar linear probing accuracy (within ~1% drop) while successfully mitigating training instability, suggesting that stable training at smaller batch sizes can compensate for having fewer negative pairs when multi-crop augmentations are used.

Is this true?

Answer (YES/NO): NO